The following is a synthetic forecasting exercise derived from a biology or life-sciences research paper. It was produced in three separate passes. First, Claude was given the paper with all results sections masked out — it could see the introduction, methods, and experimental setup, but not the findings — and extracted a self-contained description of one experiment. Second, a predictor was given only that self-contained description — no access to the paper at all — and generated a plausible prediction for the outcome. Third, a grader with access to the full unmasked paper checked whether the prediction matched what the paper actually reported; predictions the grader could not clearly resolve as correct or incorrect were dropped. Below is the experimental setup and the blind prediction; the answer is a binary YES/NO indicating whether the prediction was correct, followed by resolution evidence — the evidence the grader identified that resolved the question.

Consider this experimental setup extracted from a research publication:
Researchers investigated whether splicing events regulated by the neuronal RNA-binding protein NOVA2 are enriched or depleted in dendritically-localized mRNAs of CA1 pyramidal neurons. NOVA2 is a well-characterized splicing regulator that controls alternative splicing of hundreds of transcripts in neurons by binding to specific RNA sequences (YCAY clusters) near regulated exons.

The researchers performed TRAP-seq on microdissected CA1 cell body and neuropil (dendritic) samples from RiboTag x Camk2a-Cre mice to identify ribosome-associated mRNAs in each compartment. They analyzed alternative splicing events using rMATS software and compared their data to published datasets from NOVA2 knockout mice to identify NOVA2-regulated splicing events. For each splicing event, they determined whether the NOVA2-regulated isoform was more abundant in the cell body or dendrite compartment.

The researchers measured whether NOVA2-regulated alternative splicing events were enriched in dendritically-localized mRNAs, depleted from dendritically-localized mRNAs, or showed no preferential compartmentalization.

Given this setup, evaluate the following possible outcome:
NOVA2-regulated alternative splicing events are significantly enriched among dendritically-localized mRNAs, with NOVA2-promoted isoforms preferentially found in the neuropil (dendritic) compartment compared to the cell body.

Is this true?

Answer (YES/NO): NO